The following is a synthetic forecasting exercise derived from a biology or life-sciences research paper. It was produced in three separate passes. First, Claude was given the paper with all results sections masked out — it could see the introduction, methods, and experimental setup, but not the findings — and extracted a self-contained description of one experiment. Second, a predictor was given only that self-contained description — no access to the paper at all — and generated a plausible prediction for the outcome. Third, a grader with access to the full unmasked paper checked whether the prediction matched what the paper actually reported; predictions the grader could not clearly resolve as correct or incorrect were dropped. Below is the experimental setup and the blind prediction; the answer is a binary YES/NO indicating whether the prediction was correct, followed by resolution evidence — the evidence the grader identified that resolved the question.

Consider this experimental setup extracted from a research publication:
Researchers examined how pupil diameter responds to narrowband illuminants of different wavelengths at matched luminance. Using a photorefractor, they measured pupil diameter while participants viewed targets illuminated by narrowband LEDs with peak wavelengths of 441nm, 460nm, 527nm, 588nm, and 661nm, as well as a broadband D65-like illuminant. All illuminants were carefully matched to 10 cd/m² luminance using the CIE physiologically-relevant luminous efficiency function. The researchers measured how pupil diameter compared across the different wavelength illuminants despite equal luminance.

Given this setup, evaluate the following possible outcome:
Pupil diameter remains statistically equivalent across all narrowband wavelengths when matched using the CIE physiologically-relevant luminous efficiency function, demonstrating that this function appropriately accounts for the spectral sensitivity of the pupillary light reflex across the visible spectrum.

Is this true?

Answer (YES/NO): NO